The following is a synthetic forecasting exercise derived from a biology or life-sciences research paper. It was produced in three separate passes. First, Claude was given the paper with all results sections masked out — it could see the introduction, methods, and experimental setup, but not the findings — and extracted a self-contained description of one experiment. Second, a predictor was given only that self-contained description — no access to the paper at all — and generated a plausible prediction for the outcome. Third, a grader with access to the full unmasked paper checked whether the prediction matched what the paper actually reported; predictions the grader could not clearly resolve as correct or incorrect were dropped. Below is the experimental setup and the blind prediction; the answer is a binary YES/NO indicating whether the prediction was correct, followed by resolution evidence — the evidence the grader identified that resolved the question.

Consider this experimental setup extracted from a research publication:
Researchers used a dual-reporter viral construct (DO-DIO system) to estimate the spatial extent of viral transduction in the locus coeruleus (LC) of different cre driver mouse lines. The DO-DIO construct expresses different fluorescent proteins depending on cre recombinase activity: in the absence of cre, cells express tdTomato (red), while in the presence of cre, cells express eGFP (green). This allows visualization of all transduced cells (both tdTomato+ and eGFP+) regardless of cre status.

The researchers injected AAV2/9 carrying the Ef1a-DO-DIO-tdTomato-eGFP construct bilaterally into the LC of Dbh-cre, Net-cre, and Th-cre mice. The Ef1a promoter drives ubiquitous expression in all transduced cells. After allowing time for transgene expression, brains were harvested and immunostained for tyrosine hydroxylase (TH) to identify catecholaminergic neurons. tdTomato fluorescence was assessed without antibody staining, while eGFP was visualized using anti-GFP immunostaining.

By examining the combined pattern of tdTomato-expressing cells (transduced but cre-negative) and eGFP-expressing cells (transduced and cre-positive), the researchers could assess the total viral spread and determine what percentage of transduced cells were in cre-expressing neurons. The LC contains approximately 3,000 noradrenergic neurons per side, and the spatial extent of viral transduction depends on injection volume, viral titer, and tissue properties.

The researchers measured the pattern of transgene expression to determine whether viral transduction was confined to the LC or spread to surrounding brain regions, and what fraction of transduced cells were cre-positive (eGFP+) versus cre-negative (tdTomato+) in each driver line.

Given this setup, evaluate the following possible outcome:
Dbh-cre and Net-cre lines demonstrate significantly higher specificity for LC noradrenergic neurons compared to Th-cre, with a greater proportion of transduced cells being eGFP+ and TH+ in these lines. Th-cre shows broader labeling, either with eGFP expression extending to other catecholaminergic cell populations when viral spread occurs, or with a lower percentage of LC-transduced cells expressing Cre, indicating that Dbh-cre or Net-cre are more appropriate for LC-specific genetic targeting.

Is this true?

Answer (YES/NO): YES